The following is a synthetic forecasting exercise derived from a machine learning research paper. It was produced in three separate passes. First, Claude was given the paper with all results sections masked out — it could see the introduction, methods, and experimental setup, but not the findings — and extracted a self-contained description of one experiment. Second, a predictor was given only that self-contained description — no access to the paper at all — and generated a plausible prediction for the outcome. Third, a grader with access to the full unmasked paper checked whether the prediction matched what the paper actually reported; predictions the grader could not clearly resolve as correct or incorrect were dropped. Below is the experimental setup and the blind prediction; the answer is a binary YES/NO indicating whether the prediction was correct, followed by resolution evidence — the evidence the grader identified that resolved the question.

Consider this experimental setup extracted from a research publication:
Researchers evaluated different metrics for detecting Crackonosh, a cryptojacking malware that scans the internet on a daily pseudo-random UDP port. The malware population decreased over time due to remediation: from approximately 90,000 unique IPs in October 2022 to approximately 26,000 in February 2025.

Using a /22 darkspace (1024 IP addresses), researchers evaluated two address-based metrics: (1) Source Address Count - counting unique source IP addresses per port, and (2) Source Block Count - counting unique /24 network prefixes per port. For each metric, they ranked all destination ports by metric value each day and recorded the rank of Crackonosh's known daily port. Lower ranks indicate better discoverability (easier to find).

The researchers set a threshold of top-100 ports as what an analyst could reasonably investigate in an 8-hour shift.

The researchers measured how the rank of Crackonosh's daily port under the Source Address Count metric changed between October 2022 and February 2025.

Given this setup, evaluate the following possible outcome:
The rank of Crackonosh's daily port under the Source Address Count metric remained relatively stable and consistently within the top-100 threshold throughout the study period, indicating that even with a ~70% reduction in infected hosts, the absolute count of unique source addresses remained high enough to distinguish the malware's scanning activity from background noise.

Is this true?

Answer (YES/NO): NO